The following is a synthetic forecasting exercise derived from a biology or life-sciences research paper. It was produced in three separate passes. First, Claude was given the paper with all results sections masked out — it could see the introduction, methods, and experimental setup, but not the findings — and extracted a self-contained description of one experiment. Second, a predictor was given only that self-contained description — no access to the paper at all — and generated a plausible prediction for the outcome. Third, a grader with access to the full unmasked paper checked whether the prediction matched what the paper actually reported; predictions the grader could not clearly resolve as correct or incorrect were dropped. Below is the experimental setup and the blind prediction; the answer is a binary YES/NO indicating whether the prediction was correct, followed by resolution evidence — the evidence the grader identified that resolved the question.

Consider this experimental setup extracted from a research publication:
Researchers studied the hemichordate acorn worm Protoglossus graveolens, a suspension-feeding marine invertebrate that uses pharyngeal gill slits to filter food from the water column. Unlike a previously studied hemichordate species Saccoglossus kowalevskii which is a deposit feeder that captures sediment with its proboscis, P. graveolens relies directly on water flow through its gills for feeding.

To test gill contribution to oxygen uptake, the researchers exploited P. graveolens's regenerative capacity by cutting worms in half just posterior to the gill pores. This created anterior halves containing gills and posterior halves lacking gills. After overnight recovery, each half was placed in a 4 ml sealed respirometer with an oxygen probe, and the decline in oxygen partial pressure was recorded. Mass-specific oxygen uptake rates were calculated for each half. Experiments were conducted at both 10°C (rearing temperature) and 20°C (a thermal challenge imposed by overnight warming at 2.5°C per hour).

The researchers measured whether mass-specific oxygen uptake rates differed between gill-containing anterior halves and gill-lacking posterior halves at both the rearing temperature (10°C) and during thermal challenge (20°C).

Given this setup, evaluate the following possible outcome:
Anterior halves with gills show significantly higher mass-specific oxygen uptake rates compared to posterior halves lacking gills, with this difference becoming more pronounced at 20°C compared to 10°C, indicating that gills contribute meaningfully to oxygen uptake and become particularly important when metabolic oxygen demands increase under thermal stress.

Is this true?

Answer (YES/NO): NO